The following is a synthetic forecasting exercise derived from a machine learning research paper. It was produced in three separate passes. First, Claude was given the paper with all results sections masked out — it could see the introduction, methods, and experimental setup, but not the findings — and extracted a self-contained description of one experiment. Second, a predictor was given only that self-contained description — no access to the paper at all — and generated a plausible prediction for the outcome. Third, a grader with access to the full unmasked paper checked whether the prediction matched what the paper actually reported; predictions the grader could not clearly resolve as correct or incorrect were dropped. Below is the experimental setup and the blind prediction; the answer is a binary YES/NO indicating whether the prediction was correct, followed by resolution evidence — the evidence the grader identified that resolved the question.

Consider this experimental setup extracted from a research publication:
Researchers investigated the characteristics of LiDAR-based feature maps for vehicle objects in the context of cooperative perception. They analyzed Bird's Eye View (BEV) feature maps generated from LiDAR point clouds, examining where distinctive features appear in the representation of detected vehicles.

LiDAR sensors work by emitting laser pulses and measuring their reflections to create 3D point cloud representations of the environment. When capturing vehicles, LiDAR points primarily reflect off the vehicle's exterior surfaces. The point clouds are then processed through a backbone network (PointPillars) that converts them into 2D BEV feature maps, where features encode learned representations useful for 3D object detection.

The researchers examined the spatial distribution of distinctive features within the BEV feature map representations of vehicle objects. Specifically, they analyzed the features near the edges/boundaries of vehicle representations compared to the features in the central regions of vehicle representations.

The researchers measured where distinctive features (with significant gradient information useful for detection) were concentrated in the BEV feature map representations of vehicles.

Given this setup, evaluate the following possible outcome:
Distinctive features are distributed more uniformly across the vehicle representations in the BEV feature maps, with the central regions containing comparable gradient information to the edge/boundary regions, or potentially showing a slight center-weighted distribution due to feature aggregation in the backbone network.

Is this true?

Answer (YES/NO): NO